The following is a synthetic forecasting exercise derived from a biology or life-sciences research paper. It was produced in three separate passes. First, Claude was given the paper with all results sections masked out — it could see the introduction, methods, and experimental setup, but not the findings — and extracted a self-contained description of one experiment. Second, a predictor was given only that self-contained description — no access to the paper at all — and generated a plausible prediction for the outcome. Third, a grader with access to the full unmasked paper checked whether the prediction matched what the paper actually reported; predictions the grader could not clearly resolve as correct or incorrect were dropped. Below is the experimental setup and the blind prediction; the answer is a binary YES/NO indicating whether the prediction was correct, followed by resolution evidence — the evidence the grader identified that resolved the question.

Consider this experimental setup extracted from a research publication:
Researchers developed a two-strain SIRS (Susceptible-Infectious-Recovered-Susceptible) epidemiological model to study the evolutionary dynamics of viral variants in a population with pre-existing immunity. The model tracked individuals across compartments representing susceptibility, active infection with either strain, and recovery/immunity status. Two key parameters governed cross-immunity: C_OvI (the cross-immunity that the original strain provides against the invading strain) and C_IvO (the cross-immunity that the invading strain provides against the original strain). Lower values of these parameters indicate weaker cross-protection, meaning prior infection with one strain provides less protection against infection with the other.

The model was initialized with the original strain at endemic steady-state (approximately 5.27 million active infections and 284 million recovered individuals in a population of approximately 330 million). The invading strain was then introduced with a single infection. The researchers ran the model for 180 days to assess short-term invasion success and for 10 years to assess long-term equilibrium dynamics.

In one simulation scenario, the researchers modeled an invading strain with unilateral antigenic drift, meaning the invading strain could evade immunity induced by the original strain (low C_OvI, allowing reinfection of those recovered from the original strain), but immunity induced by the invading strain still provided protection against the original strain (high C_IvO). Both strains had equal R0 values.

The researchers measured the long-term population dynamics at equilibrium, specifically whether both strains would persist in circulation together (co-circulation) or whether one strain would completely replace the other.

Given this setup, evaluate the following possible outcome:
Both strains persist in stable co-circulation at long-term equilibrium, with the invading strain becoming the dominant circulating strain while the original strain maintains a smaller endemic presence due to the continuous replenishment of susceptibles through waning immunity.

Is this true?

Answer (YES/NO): NO